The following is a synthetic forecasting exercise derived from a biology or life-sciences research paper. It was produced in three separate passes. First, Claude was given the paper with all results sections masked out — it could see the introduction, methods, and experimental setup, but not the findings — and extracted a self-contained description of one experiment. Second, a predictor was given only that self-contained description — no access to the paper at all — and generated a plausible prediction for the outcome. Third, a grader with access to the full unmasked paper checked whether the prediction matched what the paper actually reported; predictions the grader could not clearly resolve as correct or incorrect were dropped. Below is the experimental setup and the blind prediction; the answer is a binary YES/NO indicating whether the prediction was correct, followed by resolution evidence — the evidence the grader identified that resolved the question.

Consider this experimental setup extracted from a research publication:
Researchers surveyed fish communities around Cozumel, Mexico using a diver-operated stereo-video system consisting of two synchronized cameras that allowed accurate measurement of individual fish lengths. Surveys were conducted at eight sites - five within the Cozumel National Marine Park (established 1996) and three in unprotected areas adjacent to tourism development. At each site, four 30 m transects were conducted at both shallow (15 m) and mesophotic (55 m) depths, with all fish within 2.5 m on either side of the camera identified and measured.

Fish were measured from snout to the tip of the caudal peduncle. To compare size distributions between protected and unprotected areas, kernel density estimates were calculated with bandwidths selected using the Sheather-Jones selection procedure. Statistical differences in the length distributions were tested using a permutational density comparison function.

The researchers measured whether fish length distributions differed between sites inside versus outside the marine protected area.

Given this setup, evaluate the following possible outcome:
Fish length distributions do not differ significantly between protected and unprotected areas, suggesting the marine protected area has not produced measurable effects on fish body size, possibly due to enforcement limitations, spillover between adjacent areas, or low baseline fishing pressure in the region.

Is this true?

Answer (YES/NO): NO